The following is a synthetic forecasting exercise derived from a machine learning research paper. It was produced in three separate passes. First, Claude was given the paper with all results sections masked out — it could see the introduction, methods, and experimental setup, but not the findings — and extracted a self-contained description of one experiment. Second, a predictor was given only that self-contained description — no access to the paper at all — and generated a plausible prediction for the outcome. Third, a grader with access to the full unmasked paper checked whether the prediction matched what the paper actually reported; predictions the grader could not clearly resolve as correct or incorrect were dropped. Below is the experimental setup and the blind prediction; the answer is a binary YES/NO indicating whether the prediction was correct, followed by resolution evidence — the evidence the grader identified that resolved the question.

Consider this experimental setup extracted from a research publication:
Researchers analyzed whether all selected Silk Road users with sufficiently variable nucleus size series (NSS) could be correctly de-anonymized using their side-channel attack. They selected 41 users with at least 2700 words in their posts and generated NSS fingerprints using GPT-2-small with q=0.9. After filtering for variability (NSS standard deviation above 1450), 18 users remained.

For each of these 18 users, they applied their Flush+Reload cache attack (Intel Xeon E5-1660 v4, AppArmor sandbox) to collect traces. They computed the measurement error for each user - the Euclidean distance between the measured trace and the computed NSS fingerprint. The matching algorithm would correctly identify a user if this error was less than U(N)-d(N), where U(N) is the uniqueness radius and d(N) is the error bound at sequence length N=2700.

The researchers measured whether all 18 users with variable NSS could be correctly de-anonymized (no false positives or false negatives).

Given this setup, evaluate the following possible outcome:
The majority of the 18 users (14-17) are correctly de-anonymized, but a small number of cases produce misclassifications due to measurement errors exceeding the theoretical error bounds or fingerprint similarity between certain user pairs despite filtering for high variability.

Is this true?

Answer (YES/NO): NO